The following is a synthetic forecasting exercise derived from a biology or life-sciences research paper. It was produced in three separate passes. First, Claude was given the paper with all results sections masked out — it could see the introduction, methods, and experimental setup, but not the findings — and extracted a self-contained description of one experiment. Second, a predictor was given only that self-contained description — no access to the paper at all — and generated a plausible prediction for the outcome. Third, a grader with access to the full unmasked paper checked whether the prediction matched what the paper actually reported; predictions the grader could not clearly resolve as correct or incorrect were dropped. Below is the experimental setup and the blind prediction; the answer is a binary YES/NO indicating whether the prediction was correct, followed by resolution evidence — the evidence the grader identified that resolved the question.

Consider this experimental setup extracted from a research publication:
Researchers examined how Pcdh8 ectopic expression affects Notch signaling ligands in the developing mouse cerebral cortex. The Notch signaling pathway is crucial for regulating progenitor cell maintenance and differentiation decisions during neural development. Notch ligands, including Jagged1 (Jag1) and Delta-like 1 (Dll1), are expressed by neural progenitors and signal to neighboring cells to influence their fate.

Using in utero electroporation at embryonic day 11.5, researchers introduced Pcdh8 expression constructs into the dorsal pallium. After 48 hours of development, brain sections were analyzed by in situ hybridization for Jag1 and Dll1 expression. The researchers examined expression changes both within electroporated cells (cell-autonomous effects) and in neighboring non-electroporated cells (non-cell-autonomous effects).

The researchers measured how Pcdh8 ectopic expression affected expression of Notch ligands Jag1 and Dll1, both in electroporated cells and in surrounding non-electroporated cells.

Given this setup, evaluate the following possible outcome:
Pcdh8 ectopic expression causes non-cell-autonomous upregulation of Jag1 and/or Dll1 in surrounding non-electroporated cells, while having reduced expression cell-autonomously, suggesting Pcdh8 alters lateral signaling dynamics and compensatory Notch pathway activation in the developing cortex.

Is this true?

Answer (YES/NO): YES